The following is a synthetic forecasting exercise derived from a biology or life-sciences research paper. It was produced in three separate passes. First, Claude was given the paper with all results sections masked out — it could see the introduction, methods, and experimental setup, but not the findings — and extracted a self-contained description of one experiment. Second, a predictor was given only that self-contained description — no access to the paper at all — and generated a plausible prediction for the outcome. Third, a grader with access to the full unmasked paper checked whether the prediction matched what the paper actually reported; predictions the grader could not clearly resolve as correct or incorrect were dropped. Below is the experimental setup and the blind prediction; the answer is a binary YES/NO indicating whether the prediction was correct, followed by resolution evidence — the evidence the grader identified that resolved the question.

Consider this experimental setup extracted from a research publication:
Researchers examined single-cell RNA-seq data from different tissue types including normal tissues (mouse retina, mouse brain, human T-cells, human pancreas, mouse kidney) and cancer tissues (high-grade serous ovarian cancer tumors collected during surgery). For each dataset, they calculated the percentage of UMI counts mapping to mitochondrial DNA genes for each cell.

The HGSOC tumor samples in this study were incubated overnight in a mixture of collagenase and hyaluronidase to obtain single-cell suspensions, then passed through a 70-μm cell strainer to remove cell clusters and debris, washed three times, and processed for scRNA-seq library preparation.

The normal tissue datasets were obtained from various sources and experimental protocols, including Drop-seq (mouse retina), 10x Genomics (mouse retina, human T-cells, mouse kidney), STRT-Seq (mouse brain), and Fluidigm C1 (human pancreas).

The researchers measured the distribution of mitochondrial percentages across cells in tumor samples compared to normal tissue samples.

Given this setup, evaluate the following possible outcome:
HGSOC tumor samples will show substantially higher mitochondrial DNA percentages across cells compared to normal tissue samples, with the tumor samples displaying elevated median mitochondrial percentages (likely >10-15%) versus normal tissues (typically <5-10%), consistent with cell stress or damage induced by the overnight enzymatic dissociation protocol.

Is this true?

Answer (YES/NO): NO